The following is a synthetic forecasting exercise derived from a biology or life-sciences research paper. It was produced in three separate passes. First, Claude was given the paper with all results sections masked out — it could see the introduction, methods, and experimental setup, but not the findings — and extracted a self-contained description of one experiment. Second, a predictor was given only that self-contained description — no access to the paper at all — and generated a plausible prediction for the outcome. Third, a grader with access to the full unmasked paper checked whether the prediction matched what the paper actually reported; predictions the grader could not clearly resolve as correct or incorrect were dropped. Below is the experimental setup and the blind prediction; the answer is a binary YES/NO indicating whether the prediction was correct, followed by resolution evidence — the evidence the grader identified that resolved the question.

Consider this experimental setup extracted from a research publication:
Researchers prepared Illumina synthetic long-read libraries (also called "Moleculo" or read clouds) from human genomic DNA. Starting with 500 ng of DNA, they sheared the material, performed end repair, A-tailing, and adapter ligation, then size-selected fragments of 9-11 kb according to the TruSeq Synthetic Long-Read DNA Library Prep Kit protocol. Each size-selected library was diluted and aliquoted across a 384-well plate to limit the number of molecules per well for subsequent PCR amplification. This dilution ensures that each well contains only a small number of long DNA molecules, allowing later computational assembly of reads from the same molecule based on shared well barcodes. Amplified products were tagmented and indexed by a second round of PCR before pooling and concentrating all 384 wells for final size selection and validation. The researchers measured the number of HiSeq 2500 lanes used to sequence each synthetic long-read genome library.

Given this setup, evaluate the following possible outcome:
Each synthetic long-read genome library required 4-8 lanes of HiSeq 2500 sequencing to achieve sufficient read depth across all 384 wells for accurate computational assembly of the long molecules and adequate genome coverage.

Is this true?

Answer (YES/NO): NO